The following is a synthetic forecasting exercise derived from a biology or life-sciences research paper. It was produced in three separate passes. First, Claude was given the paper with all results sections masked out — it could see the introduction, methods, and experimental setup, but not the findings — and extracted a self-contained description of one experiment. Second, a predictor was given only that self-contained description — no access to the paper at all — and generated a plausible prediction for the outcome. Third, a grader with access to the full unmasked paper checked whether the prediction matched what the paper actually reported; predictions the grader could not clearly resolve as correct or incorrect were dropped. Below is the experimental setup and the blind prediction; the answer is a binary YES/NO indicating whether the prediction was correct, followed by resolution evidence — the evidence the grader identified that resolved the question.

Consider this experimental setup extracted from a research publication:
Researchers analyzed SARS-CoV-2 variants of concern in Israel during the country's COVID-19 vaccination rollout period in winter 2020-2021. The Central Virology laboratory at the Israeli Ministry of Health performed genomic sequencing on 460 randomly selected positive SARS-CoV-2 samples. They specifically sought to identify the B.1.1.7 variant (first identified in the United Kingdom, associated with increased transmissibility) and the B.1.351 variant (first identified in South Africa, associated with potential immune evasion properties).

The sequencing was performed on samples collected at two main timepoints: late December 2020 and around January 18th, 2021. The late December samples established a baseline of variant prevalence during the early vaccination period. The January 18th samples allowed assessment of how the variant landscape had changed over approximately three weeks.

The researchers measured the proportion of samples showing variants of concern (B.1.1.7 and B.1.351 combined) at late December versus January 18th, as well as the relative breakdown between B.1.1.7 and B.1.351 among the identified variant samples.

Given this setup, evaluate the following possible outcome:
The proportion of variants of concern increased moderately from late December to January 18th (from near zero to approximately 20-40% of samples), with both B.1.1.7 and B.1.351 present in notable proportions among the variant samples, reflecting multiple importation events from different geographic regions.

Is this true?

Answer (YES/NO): NO